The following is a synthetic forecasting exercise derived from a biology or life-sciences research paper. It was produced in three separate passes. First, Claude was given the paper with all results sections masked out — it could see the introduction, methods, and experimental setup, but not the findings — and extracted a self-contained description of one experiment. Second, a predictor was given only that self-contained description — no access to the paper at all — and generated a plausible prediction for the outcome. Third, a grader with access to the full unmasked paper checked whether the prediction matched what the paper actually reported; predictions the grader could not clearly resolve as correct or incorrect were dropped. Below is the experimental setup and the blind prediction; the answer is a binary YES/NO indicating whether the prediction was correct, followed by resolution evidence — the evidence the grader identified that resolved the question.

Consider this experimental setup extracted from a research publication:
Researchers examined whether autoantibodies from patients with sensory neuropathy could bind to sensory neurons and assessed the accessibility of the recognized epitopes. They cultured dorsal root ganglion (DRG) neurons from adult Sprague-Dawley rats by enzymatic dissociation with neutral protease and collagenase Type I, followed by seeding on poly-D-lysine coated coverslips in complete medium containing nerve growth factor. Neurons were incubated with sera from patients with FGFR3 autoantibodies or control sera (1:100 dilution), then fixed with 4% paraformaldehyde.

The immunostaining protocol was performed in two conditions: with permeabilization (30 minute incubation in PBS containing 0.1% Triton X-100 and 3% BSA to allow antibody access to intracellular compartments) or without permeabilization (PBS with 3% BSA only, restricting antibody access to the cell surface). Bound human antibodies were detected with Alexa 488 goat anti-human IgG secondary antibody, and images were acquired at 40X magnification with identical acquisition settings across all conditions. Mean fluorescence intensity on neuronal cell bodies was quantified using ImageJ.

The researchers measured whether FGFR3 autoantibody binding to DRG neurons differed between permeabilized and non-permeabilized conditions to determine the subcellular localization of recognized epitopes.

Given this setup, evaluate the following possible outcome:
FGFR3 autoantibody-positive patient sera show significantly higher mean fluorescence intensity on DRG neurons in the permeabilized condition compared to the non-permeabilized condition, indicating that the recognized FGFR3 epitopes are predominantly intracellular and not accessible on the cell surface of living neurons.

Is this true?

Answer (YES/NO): NO